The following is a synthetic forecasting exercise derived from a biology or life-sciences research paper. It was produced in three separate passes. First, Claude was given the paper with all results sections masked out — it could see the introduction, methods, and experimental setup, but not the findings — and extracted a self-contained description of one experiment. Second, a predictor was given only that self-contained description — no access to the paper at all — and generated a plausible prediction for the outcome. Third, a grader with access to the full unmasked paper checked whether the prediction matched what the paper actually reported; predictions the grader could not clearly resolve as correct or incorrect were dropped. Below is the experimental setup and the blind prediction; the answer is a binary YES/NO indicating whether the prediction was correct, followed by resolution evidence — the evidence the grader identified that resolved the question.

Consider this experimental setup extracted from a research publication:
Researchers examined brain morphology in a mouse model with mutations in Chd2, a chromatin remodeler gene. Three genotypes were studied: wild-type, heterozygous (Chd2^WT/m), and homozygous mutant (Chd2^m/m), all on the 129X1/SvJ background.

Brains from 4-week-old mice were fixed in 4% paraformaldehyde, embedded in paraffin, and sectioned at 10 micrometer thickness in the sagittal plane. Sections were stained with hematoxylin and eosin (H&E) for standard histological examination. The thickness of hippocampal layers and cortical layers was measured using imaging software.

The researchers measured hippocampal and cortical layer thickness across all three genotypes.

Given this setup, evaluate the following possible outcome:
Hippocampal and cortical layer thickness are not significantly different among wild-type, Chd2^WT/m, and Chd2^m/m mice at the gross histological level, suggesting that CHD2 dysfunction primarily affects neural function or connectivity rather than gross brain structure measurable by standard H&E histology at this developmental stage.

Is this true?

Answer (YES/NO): YES